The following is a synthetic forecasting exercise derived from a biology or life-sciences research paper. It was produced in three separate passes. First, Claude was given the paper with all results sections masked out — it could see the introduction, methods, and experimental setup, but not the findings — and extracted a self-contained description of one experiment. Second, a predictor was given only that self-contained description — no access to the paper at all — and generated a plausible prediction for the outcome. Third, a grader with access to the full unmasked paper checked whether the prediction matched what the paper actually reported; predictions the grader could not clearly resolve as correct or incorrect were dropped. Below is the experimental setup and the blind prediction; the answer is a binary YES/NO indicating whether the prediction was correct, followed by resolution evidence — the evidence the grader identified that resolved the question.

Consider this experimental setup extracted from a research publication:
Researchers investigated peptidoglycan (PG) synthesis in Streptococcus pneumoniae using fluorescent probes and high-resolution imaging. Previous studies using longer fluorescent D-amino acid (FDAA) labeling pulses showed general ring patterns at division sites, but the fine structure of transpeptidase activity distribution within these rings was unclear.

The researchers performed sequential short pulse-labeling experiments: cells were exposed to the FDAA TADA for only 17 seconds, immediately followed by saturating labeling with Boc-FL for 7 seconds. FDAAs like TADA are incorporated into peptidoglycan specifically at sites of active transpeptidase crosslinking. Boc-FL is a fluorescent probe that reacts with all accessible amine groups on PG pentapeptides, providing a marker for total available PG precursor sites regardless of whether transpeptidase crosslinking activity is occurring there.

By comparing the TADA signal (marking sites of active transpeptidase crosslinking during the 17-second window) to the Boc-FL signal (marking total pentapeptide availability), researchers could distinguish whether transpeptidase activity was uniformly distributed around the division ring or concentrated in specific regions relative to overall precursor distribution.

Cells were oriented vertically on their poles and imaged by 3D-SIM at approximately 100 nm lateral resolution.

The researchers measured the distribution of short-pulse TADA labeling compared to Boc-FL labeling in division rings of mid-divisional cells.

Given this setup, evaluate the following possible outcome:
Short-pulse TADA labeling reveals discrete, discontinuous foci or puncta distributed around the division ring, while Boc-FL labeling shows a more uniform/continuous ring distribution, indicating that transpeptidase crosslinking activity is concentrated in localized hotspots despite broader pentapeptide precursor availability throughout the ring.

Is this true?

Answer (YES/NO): NO